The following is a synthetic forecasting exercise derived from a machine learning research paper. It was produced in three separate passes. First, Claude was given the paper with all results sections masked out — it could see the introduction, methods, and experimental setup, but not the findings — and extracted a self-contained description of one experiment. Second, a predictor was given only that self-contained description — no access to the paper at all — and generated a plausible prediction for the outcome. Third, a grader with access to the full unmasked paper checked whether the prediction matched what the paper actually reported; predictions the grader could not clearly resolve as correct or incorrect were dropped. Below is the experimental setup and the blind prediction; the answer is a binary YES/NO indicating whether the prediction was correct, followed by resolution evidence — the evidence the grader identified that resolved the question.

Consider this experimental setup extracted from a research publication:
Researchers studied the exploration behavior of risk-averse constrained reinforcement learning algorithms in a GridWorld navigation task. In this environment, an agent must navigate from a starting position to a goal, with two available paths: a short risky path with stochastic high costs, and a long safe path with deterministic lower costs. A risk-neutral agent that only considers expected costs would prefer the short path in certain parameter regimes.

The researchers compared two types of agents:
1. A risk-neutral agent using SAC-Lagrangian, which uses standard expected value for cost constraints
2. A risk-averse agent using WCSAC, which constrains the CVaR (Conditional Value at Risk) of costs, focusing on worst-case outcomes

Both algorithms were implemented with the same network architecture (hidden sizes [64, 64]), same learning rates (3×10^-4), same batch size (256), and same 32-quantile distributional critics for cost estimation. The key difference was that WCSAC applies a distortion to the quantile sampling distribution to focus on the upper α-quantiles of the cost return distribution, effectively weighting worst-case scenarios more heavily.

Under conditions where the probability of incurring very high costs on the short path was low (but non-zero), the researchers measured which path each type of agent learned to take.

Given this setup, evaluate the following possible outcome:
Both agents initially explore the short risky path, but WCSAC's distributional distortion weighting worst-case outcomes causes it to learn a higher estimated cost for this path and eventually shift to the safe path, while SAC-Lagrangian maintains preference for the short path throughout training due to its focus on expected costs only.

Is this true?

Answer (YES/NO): NO